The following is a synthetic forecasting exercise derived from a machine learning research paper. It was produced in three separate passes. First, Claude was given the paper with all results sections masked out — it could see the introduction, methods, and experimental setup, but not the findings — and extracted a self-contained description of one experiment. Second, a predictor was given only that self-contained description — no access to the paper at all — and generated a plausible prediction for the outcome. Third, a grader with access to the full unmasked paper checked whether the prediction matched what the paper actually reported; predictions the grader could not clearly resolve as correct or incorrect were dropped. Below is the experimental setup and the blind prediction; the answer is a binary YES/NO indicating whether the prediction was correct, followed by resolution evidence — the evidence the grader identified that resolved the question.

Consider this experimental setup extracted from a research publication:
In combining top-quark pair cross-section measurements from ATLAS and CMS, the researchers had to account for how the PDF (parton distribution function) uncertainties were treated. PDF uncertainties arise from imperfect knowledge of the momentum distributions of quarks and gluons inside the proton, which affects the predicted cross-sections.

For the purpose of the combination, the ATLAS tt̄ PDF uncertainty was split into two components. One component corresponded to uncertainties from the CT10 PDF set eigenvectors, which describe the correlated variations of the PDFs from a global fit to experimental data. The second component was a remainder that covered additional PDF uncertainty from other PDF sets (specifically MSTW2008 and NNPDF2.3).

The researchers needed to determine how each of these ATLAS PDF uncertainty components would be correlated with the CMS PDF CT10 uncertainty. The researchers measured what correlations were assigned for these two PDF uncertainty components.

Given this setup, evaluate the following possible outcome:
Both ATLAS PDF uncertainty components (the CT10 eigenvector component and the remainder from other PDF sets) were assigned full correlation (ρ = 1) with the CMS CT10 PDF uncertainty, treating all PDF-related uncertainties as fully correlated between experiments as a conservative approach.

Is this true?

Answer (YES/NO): NO